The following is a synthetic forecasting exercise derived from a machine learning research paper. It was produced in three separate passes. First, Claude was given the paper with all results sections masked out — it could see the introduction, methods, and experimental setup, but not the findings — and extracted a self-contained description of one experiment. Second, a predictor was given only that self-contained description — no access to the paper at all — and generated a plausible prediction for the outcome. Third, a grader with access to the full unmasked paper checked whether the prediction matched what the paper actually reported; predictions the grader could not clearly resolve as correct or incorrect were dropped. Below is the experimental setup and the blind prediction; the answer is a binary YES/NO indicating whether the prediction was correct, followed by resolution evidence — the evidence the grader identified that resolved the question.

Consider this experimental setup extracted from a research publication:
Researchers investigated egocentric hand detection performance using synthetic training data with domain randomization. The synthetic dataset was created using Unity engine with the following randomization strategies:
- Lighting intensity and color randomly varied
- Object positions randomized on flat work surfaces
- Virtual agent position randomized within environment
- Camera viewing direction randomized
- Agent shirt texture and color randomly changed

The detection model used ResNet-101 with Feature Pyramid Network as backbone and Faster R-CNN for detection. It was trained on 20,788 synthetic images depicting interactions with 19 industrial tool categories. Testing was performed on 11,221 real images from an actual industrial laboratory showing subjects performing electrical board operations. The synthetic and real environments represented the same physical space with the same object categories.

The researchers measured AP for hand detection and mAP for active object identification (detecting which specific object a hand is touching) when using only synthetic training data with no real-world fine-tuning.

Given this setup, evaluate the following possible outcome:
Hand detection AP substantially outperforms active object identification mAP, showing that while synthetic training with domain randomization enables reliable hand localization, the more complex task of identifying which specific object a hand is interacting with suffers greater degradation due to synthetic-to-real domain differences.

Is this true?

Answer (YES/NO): YES